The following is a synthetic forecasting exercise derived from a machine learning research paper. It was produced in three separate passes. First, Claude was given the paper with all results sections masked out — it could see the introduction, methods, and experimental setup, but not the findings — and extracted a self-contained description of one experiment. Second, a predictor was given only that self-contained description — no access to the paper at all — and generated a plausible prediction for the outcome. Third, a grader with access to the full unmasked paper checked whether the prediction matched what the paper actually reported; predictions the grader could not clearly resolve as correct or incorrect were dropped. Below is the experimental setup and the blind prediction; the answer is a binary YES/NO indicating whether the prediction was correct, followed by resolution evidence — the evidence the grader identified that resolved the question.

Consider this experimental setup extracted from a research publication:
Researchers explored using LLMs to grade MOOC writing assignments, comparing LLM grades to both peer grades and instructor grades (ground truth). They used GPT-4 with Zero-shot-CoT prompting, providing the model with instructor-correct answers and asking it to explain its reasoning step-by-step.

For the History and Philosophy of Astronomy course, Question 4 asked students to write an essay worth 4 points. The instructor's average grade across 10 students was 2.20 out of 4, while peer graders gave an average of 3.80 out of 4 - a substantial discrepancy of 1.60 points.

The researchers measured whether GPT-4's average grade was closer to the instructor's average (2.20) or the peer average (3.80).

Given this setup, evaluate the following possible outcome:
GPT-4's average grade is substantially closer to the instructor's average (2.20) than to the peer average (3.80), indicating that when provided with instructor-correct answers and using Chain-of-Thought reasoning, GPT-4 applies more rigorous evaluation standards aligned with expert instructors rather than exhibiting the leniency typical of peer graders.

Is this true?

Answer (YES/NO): NO